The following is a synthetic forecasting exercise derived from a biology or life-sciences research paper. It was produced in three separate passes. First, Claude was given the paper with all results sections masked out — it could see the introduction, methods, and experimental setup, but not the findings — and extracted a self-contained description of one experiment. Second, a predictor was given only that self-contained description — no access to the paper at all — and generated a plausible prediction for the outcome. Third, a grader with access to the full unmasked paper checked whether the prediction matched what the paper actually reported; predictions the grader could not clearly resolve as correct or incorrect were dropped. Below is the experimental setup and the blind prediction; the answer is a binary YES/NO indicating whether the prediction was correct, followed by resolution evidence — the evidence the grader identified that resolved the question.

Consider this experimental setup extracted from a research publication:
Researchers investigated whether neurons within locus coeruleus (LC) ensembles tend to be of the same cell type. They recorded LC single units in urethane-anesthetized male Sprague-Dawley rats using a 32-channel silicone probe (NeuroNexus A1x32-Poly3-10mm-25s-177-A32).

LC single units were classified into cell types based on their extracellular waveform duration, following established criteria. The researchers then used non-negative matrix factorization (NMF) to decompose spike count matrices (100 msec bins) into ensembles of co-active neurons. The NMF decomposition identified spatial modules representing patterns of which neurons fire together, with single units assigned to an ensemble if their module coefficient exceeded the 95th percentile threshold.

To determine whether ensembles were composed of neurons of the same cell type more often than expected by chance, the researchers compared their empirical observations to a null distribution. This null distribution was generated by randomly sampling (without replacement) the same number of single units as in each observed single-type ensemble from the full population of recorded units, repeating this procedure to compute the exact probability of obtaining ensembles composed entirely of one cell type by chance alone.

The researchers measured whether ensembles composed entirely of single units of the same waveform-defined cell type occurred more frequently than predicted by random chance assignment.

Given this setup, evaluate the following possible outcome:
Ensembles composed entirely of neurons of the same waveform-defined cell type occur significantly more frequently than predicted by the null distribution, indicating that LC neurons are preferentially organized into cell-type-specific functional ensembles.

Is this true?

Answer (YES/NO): YES